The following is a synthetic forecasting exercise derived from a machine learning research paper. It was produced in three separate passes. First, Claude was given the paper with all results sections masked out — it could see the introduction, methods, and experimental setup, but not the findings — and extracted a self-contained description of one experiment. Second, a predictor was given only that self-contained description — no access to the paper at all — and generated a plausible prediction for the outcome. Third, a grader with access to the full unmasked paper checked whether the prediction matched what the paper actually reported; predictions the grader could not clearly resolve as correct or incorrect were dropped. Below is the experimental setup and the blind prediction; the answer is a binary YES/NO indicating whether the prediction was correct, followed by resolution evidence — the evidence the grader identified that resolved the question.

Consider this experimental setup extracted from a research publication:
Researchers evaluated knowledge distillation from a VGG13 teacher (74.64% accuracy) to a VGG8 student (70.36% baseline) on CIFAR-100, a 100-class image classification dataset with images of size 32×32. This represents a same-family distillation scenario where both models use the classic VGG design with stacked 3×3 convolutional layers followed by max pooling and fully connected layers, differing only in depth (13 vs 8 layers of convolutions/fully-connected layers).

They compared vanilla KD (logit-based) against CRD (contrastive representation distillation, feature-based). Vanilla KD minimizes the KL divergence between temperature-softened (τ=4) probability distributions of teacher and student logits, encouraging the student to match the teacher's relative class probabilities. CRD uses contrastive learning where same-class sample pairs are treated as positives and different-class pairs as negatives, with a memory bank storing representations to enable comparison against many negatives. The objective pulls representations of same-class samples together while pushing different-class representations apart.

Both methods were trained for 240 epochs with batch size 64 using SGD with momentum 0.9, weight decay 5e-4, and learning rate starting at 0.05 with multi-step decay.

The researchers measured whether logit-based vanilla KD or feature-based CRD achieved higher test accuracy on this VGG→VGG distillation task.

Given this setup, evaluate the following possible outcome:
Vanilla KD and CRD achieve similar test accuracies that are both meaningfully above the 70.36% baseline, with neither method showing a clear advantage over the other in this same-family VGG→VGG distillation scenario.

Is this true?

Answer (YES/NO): NO